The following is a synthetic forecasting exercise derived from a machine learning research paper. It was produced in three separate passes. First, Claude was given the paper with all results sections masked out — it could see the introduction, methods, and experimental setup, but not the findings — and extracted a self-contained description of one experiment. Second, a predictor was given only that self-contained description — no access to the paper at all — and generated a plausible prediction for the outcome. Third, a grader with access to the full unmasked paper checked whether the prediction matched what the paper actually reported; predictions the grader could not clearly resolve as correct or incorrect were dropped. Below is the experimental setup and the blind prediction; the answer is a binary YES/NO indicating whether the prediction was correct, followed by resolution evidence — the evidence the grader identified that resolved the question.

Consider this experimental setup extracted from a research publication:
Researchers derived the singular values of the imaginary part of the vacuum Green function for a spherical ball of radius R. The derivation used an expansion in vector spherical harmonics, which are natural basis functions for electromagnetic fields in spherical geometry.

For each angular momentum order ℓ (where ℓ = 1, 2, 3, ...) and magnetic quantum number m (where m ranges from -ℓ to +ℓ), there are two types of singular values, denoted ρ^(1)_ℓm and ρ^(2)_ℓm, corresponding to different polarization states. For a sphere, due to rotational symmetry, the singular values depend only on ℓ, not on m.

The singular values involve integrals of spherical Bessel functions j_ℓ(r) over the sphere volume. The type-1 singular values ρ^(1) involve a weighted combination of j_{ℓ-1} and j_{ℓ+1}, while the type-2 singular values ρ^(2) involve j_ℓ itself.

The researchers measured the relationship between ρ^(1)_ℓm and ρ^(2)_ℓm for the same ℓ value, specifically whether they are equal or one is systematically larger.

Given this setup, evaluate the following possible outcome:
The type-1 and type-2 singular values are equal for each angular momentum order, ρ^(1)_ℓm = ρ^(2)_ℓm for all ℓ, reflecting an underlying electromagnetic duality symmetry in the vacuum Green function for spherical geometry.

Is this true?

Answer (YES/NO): NO